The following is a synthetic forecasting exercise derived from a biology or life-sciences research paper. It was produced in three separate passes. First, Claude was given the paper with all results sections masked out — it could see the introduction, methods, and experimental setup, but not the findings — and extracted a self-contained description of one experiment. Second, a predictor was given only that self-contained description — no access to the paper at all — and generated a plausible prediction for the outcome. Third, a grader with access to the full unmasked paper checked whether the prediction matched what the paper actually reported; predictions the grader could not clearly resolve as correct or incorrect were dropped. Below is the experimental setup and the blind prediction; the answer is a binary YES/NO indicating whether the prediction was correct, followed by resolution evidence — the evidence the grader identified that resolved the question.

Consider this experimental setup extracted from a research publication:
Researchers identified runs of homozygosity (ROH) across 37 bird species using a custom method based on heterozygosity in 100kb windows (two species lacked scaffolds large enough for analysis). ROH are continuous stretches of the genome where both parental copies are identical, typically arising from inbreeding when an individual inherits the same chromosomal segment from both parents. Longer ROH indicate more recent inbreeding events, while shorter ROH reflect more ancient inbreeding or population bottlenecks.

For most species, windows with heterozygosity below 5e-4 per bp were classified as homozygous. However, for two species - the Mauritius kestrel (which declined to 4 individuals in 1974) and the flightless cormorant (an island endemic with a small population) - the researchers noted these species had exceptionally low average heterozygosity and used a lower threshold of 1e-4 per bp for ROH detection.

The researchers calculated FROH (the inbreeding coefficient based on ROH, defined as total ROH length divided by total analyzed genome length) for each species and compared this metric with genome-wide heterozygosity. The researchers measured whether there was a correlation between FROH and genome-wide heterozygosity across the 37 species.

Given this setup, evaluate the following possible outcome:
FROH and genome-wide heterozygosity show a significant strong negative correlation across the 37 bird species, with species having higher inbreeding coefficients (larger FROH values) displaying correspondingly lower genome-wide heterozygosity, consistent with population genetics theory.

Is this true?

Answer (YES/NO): YES